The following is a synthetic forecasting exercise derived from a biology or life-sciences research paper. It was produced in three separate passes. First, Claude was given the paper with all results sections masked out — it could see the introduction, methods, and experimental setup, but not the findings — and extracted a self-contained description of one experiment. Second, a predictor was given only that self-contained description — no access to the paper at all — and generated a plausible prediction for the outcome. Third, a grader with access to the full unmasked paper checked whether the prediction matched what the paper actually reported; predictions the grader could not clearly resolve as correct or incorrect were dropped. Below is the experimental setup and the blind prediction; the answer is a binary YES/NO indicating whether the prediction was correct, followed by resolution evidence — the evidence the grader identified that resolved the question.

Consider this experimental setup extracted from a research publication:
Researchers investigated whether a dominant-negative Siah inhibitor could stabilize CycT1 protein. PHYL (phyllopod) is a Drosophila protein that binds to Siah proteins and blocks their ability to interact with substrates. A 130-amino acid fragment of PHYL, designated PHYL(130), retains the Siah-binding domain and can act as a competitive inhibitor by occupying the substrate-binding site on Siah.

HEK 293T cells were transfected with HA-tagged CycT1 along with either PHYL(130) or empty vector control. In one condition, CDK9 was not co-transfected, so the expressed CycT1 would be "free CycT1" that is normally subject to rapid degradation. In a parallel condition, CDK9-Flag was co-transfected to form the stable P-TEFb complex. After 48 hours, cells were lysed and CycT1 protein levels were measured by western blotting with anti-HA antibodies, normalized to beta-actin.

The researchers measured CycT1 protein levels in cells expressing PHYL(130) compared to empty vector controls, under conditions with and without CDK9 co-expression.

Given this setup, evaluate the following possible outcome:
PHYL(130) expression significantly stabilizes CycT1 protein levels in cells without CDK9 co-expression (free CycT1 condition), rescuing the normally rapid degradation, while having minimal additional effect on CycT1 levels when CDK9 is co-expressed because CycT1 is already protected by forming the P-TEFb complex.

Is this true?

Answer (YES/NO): YES